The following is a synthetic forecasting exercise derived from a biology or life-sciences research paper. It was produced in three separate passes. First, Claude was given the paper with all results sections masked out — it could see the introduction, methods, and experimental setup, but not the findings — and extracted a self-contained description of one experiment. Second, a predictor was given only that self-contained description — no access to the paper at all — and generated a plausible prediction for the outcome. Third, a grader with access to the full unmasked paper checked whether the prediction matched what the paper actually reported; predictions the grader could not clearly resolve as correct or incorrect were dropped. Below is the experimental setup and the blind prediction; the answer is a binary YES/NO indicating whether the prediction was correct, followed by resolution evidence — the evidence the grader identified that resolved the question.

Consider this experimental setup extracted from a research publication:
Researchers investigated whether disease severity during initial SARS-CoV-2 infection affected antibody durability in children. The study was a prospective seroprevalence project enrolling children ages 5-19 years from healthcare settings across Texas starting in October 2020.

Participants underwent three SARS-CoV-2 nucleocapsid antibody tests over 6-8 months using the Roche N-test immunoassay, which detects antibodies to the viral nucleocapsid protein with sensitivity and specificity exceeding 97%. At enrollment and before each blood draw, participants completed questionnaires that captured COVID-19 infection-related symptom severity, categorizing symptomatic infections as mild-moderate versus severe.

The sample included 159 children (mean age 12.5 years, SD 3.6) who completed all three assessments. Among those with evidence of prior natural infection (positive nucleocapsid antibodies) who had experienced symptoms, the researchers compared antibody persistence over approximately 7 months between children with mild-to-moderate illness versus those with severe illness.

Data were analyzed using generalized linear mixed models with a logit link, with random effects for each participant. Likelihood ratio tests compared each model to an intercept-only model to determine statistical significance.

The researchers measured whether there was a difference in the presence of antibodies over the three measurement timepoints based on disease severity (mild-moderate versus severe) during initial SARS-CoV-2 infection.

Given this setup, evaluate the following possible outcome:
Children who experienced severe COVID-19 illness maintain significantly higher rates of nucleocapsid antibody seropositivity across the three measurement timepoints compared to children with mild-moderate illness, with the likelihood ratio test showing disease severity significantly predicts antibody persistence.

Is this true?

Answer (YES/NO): NO